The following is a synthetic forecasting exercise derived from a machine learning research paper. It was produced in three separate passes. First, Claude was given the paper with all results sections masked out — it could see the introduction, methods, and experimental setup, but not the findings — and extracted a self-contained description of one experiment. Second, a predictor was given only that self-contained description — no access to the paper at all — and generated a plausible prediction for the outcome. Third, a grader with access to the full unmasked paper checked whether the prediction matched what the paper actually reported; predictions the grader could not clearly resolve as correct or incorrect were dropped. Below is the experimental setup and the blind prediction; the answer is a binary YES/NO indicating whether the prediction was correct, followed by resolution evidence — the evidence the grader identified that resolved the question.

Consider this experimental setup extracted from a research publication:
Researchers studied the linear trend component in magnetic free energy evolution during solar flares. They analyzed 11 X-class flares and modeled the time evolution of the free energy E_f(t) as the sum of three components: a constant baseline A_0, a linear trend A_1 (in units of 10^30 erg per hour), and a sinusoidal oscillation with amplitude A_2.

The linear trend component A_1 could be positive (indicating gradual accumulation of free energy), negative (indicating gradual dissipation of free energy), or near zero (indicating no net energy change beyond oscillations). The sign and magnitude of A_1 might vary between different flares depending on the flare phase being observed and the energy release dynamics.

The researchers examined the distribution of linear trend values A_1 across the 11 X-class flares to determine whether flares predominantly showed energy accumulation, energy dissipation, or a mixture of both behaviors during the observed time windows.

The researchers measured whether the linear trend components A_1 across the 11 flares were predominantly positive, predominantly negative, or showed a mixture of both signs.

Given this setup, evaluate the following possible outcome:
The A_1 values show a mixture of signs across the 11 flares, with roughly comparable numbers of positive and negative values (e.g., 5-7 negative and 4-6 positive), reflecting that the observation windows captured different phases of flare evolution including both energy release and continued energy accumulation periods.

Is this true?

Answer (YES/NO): NO